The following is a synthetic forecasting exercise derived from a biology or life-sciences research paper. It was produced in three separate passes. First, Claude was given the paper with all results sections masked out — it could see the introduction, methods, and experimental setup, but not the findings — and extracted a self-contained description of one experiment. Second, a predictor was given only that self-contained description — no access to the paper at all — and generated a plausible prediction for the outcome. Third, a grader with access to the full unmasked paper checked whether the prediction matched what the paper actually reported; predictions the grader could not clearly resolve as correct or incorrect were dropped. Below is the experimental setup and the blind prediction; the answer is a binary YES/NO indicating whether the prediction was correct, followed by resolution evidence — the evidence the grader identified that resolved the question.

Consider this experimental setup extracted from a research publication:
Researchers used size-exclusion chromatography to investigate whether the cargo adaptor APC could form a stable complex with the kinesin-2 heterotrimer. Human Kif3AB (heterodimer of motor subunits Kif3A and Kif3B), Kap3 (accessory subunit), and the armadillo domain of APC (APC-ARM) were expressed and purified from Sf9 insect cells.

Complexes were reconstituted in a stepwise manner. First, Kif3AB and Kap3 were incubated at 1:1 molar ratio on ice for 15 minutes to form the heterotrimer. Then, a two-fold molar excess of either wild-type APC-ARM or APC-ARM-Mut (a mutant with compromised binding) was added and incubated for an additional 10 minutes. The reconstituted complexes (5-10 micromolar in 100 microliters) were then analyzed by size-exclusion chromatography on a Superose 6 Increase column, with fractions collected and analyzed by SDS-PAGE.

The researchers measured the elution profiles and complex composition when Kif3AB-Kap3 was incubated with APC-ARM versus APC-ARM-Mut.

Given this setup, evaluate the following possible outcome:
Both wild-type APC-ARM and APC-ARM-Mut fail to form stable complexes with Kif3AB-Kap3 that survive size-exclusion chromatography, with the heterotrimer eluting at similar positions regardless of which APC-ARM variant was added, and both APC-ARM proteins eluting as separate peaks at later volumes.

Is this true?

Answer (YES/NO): NO